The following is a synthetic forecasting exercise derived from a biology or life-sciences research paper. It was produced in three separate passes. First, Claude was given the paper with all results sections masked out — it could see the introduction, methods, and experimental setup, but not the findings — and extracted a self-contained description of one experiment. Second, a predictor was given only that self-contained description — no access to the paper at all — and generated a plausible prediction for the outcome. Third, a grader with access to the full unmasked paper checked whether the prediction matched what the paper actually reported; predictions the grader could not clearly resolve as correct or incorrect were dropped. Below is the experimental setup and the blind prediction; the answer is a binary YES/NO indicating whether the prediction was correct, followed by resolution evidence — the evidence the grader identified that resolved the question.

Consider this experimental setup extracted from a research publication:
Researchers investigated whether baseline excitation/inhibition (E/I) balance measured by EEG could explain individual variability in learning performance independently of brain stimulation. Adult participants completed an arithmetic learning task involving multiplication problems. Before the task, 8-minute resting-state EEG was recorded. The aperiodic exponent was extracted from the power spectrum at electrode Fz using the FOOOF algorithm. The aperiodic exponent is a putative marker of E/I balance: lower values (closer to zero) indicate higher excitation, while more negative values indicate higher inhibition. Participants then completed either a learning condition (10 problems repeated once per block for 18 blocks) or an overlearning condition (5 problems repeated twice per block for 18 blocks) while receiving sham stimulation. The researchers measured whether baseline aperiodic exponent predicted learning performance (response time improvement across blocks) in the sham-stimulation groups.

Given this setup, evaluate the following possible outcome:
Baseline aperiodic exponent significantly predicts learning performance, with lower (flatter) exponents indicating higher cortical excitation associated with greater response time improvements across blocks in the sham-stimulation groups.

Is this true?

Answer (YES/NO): NO